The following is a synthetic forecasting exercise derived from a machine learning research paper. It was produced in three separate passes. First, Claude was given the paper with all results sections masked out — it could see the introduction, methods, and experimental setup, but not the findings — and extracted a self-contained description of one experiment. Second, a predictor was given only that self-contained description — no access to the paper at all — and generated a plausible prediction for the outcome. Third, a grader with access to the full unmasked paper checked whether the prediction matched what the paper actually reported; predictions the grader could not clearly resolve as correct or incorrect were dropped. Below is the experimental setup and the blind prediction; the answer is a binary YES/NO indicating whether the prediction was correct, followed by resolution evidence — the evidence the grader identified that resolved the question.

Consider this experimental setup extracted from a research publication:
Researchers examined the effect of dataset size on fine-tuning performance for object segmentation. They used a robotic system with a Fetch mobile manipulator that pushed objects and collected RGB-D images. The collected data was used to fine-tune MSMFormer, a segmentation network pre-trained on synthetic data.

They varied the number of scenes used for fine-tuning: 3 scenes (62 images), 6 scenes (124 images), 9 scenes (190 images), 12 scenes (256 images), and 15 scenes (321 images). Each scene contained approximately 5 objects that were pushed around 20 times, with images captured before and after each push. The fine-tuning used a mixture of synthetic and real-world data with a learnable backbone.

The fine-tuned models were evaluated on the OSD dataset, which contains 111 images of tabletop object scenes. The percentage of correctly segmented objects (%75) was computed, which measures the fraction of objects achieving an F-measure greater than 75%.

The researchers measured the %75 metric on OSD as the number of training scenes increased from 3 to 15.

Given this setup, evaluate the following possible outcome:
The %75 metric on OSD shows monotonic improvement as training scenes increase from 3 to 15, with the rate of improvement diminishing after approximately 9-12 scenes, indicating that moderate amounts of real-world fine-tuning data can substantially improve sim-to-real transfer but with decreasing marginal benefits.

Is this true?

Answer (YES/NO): NO